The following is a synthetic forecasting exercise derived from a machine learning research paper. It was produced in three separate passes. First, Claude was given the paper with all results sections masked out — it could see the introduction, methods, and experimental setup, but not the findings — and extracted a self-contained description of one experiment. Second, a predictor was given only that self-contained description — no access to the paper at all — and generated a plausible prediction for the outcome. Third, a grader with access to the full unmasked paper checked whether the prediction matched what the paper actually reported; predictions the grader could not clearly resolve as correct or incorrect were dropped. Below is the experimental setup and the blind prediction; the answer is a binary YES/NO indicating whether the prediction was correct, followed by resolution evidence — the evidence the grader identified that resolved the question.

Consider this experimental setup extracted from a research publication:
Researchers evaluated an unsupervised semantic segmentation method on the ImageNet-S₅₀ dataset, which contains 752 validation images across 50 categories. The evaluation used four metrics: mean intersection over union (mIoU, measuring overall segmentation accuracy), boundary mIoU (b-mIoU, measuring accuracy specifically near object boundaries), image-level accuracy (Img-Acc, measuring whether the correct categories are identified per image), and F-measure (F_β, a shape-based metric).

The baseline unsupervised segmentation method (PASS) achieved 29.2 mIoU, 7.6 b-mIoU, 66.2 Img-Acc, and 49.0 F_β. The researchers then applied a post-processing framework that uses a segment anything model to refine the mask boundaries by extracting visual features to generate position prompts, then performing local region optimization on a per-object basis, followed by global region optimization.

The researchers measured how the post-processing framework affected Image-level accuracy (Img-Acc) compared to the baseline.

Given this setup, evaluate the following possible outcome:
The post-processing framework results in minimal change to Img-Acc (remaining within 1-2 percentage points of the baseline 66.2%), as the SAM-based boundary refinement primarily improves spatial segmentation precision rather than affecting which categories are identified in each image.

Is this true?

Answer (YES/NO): YES